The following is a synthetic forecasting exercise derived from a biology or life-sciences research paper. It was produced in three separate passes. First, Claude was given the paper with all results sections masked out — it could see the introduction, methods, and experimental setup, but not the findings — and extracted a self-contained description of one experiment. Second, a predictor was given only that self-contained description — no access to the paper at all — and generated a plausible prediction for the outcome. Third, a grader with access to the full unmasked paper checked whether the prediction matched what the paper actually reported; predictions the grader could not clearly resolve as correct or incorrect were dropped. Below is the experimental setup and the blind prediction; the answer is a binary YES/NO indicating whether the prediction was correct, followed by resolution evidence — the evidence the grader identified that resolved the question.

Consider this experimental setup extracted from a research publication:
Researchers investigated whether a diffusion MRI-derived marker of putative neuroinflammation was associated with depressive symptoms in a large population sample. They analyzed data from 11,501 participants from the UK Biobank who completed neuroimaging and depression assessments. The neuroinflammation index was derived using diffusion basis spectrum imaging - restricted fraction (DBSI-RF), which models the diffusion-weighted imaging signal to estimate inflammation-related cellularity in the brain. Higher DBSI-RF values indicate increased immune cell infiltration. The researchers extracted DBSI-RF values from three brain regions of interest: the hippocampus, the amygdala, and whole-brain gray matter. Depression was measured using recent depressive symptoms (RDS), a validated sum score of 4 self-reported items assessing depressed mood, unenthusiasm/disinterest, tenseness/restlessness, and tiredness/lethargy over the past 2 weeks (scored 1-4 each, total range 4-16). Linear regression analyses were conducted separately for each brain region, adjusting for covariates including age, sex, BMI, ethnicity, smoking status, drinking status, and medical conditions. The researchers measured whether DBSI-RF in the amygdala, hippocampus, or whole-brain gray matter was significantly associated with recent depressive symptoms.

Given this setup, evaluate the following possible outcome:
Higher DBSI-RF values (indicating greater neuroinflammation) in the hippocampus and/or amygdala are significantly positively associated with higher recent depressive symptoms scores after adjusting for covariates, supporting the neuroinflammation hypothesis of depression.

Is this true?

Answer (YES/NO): YES